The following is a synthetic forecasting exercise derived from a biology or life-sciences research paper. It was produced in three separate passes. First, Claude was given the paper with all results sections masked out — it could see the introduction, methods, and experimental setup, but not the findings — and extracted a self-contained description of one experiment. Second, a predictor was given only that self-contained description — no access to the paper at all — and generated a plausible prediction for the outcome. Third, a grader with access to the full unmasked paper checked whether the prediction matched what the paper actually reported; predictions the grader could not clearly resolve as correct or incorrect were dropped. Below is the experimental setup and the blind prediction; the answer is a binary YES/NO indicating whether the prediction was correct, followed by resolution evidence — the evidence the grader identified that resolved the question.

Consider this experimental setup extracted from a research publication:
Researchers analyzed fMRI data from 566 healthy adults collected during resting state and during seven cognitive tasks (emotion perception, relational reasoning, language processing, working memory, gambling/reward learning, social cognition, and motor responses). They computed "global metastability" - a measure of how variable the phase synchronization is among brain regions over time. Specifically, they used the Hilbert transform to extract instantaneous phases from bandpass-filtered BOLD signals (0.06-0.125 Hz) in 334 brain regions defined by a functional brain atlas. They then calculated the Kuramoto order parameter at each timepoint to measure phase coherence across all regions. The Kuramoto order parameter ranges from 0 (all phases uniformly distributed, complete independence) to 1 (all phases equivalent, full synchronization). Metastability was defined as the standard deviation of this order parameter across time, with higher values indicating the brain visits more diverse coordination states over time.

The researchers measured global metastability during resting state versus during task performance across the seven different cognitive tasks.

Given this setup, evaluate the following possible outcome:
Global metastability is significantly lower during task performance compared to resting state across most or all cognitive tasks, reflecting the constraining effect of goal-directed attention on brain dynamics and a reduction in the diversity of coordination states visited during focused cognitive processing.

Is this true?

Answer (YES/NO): NO